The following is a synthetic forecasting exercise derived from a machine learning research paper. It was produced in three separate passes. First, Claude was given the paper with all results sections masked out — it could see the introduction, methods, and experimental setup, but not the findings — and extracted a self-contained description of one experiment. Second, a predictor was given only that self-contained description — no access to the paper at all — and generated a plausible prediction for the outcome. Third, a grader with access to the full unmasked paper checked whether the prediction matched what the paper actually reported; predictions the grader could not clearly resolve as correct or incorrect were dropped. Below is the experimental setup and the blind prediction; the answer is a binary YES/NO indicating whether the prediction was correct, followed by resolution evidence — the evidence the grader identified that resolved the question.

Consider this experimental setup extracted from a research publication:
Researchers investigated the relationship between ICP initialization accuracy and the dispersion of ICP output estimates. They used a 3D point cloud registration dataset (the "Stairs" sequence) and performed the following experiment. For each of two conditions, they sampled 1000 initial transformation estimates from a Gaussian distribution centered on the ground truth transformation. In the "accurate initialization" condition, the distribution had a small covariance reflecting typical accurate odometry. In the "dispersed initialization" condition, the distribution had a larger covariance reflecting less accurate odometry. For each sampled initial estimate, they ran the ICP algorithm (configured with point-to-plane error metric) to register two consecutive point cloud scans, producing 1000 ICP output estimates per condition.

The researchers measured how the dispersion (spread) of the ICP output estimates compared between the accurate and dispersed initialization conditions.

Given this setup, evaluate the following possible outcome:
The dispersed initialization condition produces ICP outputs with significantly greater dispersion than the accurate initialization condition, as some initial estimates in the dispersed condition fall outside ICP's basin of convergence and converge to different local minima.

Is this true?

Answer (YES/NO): YES